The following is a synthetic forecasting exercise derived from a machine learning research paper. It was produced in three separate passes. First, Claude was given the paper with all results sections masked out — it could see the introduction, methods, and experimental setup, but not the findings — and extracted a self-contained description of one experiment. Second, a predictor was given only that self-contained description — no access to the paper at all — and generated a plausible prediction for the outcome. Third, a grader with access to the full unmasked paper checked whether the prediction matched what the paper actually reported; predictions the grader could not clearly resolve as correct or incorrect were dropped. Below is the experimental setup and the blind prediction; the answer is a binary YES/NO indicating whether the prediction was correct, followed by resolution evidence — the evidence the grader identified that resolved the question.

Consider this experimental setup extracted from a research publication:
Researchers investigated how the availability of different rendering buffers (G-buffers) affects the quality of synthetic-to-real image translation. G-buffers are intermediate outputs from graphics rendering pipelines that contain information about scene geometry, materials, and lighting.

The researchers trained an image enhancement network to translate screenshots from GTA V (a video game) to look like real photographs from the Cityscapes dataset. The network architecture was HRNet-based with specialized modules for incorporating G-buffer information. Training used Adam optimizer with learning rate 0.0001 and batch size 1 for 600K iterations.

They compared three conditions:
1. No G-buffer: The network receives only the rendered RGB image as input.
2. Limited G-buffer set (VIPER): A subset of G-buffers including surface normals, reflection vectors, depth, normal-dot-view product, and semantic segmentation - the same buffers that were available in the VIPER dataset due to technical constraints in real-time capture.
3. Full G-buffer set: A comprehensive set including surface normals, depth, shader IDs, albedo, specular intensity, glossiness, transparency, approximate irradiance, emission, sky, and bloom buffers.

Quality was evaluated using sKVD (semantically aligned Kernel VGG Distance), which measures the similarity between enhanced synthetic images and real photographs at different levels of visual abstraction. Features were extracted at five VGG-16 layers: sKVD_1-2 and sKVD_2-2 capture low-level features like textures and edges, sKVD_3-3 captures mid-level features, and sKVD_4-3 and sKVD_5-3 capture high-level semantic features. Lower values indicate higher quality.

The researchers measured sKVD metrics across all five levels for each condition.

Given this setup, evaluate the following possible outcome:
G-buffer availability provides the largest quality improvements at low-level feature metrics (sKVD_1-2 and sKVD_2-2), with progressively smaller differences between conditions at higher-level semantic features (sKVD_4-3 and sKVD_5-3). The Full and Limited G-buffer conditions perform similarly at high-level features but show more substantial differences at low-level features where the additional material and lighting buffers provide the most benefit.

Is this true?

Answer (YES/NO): NO